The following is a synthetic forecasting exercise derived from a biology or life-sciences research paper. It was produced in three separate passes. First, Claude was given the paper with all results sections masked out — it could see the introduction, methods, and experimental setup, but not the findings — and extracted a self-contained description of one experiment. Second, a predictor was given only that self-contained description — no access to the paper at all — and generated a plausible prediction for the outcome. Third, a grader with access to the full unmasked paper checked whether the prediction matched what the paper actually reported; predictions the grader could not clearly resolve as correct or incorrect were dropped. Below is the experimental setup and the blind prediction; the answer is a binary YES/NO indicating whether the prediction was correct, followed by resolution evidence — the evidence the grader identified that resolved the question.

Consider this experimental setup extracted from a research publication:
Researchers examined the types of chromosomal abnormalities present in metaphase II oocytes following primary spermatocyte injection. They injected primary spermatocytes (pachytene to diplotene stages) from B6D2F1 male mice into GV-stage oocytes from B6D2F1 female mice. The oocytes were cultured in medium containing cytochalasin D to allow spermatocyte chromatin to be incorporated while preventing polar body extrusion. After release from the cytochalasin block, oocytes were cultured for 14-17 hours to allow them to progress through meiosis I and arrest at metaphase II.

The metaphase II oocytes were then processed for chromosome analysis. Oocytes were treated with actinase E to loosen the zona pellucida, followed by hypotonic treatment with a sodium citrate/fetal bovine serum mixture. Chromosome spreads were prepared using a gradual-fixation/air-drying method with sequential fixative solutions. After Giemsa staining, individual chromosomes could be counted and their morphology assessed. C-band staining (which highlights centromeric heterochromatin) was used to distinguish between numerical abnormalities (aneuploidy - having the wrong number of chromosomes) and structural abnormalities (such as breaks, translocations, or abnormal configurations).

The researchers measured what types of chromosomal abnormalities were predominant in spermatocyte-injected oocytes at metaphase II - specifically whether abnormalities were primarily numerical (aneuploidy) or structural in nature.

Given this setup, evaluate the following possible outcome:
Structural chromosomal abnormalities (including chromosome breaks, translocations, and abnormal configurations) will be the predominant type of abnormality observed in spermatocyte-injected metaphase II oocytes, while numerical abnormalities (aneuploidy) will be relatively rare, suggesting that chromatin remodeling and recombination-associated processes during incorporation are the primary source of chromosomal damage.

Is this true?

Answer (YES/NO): NO